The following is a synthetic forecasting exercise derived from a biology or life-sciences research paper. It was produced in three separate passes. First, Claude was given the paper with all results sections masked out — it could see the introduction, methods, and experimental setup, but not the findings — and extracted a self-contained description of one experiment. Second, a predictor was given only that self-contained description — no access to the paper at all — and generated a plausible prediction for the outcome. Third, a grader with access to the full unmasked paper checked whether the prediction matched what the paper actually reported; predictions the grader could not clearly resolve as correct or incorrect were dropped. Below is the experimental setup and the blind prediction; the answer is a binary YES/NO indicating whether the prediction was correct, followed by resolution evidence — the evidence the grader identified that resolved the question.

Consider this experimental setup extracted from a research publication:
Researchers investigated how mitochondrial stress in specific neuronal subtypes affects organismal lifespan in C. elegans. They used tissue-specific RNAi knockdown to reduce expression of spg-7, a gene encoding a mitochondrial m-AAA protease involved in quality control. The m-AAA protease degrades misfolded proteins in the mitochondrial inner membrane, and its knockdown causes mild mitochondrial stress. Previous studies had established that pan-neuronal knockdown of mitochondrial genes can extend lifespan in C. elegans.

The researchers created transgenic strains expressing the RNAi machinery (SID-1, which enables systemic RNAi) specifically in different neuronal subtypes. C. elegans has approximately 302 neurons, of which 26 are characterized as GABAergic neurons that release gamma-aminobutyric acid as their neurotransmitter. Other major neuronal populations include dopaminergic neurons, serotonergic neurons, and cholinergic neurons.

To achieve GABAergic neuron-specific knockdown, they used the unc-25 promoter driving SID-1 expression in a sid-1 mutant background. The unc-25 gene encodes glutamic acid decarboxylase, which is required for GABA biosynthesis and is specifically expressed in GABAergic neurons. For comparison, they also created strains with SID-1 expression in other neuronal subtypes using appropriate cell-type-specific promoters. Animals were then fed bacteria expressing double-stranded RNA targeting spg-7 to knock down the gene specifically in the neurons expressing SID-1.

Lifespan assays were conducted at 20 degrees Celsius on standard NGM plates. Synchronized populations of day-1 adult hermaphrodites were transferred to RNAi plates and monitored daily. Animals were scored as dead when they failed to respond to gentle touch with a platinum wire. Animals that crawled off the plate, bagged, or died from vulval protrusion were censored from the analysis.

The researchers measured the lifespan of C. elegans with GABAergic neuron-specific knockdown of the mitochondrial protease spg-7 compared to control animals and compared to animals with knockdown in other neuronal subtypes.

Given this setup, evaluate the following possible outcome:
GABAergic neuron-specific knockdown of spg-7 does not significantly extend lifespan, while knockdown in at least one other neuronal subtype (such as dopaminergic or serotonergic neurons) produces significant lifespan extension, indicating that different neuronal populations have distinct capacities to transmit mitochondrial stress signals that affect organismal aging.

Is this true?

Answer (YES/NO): NO